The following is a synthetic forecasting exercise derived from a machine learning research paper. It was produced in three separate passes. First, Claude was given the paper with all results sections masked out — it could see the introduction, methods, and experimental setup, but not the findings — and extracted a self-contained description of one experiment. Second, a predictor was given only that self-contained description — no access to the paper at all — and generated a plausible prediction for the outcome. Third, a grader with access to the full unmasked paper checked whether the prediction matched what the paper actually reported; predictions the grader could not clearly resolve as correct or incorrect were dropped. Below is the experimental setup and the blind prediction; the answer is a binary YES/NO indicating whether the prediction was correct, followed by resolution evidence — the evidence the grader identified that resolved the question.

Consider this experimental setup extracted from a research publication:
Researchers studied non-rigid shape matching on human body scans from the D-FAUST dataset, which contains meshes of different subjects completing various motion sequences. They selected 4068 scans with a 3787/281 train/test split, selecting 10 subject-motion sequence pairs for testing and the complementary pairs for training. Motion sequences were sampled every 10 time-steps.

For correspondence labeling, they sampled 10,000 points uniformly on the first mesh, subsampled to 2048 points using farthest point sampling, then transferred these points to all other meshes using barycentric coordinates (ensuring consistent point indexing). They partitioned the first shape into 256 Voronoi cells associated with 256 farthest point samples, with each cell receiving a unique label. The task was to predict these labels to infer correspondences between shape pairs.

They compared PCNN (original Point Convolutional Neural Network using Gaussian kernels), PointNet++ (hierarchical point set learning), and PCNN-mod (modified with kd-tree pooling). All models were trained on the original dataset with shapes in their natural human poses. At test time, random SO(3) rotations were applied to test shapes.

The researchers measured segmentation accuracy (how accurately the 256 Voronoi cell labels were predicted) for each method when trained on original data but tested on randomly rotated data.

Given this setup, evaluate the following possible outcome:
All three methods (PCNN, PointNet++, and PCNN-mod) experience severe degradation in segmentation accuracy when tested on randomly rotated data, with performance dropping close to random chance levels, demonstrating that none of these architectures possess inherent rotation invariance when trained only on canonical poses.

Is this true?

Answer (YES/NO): NO